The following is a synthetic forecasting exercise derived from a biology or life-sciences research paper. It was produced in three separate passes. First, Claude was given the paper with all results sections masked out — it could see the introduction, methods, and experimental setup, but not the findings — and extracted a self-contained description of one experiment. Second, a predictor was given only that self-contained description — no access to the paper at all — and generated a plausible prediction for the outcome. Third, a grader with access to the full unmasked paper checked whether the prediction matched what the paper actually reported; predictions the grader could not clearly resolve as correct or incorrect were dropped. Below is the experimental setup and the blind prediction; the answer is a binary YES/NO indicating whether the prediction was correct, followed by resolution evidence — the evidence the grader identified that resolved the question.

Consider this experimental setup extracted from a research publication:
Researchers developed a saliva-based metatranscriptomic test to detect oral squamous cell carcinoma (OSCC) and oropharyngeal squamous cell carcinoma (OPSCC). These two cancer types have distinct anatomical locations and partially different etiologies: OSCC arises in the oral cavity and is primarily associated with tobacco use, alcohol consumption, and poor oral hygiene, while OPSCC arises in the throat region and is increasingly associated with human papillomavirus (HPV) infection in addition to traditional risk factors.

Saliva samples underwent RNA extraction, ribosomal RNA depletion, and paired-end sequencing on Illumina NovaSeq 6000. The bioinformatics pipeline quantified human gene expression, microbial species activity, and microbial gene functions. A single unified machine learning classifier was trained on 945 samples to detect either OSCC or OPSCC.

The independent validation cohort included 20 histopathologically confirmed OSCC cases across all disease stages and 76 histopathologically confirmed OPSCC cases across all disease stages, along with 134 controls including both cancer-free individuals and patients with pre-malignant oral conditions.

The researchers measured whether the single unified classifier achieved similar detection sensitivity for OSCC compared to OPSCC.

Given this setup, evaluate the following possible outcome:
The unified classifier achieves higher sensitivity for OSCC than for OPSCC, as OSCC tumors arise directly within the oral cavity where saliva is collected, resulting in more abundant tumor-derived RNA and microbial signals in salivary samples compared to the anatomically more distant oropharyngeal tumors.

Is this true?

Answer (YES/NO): YES